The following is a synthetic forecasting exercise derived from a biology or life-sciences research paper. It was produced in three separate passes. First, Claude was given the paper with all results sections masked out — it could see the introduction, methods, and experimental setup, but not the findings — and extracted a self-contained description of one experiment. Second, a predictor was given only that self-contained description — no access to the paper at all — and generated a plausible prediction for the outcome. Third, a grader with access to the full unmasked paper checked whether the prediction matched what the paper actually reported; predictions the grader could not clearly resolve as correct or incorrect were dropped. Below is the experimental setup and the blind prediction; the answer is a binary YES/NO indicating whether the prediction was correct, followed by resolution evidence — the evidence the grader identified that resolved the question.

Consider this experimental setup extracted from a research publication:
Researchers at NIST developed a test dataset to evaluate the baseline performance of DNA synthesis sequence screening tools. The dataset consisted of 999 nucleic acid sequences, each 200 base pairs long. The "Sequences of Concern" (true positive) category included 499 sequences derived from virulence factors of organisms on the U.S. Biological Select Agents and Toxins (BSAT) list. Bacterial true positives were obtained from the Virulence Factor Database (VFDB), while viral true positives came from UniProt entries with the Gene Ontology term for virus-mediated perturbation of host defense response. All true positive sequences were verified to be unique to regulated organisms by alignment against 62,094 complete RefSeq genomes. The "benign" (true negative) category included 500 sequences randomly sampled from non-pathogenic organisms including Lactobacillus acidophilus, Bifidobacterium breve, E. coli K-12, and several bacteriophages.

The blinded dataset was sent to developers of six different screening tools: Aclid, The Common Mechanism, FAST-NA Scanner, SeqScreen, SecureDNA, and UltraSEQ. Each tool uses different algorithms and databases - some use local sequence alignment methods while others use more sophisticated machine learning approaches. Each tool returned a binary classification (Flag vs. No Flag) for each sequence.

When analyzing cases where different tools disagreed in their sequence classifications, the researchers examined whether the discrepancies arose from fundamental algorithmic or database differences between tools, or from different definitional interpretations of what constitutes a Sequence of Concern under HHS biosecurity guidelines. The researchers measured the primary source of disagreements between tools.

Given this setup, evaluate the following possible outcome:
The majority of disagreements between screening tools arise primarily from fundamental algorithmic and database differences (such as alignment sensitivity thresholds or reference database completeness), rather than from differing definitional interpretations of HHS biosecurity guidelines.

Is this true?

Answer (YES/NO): NO